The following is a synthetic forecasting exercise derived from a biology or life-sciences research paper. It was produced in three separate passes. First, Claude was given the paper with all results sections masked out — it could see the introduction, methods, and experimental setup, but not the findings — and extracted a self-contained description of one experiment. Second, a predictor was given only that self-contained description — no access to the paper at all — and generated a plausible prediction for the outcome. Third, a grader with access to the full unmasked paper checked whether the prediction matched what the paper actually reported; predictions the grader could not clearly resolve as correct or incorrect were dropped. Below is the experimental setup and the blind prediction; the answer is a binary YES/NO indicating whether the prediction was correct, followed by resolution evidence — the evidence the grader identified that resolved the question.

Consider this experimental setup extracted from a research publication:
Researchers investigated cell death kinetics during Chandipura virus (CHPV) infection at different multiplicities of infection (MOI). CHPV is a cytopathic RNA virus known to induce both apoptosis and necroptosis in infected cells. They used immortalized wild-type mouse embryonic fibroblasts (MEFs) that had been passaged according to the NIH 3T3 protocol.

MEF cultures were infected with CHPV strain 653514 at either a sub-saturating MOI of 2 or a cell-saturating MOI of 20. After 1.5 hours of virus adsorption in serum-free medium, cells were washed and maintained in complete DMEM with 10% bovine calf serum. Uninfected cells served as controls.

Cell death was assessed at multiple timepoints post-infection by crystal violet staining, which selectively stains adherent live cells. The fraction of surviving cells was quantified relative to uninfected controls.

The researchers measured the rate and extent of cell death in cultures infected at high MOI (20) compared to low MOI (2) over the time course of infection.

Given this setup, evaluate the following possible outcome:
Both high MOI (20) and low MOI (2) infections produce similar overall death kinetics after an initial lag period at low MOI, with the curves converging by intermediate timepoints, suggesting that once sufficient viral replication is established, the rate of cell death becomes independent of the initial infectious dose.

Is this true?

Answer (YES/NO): NO